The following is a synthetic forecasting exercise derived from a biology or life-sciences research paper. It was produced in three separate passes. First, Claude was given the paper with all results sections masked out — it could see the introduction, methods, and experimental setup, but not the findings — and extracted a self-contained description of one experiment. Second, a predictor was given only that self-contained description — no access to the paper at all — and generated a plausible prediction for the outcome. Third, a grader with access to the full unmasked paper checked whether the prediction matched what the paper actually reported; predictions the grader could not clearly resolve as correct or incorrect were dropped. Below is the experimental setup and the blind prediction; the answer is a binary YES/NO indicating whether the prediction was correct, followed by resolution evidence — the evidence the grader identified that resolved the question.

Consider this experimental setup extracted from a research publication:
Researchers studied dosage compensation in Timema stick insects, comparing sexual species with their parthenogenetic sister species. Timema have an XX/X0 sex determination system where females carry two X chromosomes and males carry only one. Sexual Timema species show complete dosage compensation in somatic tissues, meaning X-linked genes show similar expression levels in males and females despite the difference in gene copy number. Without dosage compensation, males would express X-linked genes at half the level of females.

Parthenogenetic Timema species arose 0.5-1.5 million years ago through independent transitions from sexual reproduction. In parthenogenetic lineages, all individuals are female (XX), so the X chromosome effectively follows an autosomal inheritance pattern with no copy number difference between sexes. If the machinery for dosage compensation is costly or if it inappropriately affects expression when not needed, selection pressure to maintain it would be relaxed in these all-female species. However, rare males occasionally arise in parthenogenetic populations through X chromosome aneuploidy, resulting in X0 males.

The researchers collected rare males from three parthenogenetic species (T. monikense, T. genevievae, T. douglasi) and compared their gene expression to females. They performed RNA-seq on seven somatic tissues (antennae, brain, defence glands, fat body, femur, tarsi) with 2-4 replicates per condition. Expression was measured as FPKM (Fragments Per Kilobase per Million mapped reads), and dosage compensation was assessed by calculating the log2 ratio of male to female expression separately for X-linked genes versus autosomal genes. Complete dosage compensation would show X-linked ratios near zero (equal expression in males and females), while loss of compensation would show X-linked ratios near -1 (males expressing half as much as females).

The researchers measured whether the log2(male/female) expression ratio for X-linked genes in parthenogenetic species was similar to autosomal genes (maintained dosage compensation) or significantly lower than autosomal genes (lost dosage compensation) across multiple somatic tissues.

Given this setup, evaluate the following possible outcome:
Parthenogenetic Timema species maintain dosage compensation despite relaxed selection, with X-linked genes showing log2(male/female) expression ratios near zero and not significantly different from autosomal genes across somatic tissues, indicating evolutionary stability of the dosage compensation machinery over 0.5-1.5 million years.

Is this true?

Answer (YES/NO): YES